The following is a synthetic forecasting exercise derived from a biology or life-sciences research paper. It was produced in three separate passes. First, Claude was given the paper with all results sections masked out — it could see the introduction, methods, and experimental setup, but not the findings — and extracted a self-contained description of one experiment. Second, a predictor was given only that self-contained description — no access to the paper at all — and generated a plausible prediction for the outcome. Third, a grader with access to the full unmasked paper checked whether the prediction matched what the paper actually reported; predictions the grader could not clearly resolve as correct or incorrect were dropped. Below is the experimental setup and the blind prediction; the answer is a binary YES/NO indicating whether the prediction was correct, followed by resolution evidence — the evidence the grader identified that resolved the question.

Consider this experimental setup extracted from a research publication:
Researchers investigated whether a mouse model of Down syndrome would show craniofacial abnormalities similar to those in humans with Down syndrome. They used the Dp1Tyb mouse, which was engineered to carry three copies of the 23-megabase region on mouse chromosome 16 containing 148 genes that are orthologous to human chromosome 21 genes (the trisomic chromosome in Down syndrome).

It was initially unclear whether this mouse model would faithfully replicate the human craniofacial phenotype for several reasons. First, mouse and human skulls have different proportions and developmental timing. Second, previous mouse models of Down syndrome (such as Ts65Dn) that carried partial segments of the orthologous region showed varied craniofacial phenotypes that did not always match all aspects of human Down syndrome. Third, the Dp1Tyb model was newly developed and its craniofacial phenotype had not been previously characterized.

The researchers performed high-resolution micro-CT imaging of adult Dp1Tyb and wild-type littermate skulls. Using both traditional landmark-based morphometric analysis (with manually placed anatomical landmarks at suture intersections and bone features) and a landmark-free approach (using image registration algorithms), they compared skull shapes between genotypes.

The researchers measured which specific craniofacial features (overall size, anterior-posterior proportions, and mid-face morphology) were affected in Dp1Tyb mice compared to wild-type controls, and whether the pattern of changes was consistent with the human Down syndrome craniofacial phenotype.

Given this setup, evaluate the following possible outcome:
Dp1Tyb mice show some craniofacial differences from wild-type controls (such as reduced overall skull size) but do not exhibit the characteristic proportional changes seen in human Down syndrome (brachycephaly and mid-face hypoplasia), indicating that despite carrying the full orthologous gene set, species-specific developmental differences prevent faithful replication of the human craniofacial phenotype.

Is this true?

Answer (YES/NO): NO